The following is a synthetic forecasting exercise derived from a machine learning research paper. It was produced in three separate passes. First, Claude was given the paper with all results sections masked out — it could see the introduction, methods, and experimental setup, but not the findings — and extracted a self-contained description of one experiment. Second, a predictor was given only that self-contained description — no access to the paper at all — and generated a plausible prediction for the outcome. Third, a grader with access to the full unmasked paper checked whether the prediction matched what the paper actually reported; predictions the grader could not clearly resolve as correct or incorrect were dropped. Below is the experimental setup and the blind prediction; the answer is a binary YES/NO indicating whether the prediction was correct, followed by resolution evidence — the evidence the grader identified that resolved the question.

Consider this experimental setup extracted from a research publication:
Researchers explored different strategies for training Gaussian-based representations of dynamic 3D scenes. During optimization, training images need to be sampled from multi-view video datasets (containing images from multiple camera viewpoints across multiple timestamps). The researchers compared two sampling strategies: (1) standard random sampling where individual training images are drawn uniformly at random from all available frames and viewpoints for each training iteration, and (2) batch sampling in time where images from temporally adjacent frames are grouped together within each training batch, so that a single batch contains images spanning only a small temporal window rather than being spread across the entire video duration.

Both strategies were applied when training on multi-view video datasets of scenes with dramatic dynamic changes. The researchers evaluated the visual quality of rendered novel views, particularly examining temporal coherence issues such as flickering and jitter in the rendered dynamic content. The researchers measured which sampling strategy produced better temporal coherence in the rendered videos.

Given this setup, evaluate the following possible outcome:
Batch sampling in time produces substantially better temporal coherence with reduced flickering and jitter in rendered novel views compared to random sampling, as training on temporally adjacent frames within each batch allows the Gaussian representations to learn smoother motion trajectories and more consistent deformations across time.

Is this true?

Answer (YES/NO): YES